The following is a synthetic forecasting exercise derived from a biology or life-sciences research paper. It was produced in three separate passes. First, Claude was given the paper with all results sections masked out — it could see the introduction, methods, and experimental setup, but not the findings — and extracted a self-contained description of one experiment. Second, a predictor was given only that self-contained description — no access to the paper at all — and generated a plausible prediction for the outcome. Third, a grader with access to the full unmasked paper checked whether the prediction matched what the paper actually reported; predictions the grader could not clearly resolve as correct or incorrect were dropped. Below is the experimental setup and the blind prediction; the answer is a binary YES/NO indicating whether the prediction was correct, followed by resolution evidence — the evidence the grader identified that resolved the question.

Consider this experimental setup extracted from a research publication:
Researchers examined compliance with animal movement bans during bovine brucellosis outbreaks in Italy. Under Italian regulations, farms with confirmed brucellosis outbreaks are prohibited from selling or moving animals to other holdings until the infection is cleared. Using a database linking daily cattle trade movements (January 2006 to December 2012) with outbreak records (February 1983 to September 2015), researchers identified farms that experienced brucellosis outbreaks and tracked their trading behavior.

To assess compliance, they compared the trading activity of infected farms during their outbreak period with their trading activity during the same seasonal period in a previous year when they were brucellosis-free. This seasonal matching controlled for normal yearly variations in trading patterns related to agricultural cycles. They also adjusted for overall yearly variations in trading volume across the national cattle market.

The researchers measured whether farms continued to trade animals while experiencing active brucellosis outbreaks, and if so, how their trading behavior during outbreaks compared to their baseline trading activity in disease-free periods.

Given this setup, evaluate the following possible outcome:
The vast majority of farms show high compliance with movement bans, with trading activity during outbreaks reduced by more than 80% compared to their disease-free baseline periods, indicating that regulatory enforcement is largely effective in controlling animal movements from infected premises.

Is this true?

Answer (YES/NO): NO